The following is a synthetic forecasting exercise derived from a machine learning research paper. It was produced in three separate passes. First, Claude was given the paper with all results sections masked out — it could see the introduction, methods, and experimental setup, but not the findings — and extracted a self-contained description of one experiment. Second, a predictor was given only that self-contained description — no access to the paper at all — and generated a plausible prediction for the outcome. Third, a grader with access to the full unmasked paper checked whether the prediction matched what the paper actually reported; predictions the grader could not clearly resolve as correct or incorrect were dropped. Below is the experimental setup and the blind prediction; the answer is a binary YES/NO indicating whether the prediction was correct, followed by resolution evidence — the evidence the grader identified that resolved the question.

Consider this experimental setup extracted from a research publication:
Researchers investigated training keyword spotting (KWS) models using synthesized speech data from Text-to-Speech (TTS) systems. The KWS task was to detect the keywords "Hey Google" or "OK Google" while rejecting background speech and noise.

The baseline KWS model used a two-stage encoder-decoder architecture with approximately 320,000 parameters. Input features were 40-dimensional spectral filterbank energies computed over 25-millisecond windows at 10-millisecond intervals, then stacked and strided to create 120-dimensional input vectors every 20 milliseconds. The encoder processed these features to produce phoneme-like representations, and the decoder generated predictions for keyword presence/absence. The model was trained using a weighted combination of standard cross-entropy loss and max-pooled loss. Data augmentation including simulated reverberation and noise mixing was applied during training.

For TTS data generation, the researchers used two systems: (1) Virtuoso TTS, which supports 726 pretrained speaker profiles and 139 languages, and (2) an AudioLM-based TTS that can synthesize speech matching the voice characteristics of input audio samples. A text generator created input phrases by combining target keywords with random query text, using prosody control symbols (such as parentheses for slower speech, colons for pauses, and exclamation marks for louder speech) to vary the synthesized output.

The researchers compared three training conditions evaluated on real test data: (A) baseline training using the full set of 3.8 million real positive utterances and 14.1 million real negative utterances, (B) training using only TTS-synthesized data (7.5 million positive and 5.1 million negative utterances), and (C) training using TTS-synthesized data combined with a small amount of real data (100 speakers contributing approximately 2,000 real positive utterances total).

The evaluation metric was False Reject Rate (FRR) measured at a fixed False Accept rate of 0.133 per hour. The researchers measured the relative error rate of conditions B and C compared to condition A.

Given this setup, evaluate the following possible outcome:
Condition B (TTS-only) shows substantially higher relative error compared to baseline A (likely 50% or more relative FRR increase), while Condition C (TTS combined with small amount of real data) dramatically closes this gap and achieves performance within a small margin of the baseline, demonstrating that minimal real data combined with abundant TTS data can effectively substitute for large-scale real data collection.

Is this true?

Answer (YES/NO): NO